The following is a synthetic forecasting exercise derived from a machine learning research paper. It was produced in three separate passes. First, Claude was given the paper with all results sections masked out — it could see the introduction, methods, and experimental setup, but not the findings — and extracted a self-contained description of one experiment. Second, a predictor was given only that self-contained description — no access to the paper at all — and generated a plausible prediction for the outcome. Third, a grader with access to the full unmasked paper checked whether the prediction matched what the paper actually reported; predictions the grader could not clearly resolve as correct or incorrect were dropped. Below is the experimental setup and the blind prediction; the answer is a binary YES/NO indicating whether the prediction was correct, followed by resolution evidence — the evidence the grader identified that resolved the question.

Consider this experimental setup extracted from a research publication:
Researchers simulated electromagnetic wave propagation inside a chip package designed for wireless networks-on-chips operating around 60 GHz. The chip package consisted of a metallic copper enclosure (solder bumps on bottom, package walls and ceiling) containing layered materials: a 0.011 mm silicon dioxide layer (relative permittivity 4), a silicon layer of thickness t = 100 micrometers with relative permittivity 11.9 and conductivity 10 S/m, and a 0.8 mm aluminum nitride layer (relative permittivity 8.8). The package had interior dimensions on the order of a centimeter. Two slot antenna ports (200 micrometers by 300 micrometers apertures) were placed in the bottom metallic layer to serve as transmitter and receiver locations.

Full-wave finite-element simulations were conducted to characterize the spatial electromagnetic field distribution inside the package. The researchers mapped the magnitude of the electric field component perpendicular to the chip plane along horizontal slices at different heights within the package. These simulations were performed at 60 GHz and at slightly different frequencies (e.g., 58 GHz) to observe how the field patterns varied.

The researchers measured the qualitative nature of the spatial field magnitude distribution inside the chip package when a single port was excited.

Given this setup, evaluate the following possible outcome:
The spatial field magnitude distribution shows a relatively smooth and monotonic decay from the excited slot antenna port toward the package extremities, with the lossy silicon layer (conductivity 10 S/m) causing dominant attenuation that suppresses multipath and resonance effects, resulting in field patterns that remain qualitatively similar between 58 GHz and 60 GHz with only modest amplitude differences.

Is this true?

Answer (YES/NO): NO